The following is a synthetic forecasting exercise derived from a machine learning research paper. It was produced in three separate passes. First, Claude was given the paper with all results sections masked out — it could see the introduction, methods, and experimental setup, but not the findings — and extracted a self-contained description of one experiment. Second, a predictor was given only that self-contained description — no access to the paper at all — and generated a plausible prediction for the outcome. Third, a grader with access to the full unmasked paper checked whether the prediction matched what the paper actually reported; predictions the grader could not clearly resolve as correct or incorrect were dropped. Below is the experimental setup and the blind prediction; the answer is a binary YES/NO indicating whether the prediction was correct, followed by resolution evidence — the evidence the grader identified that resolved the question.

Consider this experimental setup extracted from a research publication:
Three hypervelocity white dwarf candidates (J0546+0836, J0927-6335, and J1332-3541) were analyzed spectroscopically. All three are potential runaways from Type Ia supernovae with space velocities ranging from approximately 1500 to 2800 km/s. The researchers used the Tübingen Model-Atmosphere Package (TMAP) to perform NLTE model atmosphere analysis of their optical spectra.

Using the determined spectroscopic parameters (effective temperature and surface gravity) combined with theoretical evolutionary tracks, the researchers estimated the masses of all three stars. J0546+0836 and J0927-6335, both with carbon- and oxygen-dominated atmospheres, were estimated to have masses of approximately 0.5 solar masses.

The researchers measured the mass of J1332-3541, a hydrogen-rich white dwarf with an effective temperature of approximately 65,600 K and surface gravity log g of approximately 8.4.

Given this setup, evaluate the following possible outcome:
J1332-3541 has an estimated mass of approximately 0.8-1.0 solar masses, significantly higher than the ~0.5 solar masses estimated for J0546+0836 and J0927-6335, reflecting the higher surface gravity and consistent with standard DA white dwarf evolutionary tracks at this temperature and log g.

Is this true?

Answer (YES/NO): YES